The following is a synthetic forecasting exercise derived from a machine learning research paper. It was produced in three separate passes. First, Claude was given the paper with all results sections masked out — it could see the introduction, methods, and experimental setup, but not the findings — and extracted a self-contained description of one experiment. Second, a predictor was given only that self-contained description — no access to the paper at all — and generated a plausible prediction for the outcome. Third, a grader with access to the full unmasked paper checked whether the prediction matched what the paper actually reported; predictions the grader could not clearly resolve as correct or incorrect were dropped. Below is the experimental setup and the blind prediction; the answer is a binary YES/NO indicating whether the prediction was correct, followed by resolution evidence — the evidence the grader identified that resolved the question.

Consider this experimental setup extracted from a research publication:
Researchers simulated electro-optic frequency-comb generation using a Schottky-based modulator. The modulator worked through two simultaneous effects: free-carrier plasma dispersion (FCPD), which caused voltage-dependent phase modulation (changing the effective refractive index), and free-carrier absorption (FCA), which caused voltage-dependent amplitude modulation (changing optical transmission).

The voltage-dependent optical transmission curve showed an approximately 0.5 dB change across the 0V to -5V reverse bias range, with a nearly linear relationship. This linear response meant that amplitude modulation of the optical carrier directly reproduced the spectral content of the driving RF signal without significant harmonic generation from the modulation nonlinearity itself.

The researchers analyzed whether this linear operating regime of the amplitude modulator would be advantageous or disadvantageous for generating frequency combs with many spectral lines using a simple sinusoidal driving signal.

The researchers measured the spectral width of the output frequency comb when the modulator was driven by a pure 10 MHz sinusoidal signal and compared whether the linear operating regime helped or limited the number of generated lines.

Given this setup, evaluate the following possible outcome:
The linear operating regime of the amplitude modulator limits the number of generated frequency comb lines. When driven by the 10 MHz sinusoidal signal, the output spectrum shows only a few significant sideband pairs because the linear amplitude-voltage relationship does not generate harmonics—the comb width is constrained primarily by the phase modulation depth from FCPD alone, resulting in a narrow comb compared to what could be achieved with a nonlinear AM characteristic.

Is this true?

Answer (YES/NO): NO